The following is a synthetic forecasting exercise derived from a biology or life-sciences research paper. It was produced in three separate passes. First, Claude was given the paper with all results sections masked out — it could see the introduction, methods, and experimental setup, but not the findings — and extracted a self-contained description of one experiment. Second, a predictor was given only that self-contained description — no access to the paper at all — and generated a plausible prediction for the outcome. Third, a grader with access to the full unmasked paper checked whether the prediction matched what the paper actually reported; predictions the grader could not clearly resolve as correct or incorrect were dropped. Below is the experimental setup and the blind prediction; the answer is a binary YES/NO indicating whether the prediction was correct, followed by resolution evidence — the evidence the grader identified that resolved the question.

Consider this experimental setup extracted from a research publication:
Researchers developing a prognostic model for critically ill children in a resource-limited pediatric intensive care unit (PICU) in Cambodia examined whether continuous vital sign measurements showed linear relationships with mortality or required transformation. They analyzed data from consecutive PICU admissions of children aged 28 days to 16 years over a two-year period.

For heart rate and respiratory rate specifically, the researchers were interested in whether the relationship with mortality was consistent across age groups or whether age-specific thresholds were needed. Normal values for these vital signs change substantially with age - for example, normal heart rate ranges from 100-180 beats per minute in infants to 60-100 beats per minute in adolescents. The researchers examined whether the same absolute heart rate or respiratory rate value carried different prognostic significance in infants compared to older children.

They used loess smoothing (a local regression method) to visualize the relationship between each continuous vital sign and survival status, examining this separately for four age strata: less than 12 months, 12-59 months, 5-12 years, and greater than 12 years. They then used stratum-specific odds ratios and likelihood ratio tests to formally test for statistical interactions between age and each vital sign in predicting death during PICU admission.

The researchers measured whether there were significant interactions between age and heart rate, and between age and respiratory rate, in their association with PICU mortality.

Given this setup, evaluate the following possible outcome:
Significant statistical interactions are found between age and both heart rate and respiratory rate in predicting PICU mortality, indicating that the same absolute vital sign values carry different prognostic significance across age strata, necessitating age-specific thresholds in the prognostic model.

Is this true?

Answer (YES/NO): YES